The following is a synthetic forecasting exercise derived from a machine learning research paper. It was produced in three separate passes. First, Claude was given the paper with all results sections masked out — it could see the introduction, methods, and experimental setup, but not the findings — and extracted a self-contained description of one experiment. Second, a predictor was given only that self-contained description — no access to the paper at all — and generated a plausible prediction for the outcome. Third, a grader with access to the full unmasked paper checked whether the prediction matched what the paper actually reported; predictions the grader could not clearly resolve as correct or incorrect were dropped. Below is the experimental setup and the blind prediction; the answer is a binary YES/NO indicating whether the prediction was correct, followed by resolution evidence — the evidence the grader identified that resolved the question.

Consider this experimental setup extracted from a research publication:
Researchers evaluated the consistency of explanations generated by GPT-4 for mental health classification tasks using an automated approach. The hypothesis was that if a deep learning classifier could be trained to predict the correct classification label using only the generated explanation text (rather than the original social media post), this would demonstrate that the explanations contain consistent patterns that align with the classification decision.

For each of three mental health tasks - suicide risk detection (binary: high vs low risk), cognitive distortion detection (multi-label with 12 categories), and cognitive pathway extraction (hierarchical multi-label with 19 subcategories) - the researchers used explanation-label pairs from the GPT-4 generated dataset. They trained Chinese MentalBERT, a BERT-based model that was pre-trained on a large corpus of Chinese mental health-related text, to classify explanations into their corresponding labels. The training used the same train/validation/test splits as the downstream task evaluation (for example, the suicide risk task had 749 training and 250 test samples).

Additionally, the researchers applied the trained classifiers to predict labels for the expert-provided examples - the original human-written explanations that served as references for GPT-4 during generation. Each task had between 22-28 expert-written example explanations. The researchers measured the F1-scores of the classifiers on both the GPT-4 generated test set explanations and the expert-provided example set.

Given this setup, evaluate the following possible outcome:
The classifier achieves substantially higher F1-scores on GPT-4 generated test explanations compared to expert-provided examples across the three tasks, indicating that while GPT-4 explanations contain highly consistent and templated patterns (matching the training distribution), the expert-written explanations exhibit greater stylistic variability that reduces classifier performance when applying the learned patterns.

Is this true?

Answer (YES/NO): NO